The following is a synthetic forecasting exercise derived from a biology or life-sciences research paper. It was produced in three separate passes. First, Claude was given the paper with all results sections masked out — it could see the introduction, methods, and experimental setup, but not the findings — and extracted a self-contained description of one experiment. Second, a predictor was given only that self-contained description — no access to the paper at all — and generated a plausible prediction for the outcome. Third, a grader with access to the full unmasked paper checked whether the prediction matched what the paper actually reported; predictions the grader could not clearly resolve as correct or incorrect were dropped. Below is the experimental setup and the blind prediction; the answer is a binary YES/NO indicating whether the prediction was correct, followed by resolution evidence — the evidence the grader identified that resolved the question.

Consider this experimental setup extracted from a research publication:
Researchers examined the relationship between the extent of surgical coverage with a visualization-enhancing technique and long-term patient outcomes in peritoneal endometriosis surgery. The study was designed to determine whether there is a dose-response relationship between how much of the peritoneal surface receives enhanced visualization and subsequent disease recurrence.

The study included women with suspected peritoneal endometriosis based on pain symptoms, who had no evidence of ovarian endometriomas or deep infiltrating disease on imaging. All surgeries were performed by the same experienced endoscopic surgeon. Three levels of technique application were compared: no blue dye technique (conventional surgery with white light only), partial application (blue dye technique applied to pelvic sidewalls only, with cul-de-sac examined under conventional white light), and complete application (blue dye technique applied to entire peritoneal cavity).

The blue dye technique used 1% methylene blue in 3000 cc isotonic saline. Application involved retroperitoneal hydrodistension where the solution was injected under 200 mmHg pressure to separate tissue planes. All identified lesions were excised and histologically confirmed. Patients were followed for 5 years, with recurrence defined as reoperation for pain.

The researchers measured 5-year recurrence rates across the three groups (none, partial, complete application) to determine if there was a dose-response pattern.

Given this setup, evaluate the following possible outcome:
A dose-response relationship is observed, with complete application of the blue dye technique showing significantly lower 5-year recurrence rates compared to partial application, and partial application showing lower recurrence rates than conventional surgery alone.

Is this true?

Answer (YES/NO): YES